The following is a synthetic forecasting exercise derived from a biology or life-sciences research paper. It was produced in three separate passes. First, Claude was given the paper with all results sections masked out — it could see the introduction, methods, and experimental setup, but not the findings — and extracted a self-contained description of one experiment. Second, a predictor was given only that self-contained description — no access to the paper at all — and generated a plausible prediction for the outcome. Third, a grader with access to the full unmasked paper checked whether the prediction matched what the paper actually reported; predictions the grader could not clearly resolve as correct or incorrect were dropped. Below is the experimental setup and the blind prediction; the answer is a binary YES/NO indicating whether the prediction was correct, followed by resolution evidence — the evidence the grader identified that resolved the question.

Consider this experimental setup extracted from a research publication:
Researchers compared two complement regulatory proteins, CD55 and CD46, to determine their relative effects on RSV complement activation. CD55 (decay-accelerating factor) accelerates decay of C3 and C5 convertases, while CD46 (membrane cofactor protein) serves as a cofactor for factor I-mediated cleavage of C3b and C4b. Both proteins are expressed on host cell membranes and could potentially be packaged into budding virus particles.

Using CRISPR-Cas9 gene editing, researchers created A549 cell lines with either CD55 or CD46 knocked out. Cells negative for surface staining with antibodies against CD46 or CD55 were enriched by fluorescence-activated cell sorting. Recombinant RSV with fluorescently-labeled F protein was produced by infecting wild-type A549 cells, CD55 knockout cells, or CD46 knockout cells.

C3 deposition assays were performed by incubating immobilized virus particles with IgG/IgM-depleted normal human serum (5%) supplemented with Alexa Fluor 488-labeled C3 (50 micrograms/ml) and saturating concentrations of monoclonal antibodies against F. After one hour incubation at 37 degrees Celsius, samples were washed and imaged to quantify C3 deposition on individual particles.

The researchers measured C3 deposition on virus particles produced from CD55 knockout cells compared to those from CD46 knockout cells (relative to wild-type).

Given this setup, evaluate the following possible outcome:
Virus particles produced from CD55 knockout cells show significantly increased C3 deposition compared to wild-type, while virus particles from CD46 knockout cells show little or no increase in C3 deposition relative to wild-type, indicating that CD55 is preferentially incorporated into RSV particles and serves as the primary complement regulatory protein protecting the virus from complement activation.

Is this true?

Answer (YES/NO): YES